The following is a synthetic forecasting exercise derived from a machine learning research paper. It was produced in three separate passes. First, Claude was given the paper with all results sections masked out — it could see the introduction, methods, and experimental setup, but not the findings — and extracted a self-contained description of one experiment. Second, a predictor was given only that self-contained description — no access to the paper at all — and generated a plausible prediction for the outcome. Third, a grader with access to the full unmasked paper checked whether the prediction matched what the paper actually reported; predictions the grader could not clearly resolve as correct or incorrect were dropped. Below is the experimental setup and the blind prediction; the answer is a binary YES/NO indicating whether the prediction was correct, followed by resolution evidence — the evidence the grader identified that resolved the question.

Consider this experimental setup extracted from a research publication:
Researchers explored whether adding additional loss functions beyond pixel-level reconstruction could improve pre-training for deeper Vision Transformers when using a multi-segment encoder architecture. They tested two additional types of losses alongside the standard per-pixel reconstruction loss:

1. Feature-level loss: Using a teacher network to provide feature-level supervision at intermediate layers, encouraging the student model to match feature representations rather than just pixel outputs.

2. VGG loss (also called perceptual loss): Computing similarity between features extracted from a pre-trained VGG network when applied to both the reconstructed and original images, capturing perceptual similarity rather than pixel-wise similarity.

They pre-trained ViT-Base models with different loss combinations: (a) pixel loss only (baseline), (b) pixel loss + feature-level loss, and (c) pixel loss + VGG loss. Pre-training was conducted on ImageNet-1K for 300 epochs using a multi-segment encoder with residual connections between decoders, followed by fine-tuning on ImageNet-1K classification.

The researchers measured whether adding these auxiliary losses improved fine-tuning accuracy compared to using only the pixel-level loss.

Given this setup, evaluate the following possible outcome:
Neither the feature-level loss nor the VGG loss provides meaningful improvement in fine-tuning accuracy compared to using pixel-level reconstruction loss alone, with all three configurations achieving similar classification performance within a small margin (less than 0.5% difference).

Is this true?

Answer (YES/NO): NO